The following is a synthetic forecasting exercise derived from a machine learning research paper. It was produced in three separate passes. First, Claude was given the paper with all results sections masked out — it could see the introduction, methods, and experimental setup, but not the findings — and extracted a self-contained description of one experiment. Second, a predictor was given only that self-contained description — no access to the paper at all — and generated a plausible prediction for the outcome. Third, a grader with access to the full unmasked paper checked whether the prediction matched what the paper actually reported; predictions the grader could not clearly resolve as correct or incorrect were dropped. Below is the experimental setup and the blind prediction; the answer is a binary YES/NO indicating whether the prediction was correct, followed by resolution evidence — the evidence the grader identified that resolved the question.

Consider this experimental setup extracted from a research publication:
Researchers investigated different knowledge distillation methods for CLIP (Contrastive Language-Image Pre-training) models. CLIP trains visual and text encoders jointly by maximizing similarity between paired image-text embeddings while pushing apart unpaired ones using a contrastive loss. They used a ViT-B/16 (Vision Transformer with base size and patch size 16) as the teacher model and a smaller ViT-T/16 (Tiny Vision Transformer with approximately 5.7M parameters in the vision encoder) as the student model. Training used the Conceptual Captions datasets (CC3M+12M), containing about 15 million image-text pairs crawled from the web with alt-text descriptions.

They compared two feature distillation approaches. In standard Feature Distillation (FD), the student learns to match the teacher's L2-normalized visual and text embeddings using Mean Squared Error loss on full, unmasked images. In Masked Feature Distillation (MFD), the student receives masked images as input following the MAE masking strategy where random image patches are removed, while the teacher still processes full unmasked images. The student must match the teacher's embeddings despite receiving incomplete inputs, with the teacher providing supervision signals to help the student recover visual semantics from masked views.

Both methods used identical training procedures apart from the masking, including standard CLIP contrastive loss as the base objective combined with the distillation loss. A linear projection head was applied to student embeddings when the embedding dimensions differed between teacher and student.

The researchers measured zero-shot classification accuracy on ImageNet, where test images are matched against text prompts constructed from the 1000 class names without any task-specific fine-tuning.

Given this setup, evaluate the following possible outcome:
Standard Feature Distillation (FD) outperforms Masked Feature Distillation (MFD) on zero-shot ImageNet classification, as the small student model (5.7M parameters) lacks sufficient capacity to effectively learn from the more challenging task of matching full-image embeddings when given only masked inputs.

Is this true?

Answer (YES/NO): NO